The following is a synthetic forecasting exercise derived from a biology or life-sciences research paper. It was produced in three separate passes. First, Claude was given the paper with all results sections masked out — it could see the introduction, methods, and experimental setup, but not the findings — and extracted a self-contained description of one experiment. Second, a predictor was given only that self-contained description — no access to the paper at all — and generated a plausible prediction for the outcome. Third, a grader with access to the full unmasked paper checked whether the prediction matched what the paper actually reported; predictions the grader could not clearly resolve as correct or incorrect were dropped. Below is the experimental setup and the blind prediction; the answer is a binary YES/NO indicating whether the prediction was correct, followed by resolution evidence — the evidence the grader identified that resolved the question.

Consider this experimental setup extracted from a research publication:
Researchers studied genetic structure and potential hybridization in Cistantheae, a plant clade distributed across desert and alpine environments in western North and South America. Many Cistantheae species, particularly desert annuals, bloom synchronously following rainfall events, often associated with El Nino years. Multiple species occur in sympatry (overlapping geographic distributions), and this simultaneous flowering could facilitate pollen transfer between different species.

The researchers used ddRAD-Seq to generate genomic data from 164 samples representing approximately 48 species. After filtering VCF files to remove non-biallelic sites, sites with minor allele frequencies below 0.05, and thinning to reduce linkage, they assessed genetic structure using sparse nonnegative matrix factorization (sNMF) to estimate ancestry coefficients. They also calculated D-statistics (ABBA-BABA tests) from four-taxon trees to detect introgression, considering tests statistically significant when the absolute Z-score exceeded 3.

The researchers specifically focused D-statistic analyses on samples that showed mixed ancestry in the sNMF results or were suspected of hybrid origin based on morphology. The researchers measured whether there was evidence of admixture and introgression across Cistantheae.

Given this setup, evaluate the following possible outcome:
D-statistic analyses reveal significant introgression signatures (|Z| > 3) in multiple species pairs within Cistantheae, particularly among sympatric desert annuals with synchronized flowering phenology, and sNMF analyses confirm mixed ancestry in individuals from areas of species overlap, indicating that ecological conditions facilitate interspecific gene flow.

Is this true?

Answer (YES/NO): NO